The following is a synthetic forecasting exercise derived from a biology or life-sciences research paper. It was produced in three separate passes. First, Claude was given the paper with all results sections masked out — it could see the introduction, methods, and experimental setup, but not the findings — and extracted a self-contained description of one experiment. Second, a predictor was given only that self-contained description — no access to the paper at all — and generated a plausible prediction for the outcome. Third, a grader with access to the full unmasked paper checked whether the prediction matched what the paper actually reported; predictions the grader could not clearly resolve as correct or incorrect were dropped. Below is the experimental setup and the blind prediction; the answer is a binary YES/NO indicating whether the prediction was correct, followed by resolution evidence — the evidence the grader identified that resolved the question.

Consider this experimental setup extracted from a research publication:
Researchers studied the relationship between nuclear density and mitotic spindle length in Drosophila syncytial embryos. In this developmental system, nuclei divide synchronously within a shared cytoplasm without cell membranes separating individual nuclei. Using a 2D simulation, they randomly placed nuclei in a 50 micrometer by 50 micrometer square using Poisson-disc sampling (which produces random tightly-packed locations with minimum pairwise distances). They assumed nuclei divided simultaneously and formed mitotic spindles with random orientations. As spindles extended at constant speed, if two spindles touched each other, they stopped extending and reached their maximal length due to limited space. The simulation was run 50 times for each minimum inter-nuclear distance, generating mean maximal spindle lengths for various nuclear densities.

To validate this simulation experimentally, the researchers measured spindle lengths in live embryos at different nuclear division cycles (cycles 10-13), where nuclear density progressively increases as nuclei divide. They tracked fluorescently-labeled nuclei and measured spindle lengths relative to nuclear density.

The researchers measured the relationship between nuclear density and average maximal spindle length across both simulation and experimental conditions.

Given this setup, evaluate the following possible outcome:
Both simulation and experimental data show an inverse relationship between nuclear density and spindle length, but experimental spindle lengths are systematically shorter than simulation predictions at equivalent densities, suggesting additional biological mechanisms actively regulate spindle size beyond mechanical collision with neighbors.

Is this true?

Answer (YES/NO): NO